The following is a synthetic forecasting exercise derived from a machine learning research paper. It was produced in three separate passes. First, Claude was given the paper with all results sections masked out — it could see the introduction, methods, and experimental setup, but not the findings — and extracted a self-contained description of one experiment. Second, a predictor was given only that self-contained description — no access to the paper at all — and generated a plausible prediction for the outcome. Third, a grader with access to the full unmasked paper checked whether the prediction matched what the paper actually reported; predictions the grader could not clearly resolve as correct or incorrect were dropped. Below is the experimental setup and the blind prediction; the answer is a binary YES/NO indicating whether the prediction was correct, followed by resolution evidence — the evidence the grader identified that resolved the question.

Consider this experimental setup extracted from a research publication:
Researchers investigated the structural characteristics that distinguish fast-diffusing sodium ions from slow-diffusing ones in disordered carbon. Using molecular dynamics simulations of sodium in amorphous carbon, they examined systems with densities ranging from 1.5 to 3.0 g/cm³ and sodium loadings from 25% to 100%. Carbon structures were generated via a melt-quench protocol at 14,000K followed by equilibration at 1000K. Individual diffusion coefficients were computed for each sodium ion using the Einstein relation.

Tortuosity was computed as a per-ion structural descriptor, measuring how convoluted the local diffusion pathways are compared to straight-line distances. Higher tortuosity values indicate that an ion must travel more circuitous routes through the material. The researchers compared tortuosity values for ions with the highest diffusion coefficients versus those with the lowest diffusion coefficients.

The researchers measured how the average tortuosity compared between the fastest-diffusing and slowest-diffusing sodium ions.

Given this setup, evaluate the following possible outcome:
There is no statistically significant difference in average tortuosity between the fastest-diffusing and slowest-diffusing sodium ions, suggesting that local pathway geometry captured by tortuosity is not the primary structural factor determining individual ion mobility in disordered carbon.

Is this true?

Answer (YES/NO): NO